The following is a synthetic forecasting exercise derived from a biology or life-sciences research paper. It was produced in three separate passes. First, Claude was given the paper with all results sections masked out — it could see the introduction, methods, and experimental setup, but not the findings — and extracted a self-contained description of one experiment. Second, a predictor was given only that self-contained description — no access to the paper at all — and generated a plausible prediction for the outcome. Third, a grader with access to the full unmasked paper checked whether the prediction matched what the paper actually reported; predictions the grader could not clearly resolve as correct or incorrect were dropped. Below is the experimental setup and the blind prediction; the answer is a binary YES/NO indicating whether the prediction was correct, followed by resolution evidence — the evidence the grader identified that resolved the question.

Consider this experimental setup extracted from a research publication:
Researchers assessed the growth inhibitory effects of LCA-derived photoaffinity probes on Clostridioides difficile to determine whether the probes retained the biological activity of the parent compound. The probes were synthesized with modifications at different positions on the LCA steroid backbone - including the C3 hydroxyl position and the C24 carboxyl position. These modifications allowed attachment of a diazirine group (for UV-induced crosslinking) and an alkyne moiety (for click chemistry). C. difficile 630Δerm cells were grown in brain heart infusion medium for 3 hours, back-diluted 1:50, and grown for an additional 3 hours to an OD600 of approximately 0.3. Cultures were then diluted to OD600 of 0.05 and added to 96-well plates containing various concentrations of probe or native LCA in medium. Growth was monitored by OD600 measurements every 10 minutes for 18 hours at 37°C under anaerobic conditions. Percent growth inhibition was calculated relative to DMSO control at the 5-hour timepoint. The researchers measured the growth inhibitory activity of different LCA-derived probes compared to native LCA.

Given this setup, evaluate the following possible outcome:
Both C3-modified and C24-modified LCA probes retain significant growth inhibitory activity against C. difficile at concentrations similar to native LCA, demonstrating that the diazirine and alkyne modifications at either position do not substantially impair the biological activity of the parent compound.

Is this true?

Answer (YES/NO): NO